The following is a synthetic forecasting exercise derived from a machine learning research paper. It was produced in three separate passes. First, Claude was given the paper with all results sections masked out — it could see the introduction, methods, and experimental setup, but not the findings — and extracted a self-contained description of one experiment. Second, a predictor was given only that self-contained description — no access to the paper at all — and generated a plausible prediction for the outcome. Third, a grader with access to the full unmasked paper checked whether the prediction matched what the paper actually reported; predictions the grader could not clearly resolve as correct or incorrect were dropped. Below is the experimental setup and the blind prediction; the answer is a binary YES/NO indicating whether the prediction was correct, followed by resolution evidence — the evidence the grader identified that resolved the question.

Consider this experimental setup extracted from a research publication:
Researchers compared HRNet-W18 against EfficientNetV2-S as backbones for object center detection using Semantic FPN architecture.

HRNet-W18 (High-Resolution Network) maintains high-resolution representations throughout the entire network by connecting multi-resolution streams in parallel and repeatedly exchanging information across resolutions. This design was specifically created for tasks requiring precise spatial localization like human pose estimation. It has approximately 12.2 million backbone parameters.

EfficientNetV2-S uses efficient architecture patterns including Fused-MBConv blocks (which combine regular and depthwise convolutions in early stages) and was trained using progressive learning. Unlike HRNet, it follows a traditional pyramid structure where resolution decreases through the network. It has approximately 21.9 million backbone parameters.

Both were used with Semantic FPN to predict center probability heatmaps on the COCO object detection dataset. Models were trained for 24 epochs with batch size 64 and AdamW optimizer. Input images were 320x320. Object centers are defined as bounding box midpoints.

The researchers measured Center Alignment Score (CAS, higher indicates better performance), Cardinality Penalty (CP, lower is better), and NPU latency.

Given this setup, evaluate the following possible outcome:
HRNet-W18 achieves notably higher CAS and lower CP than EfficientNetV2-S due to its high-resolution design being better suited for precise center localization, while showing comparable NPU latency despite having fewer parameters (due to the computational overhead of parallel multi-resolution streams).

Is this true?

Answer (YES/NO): NO